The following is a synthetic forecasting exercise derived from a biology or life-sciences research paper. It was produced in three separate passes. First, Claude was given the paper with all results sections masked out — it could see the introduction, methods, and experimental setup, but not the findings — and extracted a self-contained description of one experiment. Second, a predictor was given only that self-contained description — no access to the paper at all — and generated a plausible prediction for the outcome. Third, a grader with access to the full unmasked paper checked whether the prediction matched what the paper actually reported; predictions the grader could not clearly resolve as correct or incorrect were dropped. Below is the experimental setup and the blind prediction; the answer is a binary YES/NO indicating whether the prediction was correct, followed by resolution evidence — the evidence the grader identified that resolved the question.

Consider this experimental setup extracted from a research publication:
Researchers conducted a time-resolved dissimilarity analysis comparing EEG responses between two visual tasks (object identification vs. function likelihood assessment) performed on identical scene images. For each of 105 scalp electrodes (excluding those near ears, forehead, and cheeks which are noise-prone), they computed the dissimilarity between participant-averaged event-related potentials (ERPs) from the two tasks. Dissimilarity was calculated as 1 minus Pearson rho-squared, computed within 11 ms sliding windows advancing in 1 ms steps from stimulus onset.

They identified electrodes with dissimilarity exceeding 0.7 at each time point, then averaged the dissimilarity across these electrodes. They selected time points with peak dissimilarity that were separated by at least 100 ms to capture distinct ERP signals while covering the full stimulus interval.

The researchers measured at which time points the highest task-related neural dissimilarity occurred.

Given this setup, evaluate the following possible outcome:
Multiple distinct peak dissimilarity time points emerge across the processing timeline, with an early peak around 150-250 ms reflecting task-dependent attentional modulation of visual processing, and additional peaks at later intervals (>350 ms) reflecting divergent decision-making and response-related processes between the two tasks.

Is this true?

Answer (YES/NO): NO